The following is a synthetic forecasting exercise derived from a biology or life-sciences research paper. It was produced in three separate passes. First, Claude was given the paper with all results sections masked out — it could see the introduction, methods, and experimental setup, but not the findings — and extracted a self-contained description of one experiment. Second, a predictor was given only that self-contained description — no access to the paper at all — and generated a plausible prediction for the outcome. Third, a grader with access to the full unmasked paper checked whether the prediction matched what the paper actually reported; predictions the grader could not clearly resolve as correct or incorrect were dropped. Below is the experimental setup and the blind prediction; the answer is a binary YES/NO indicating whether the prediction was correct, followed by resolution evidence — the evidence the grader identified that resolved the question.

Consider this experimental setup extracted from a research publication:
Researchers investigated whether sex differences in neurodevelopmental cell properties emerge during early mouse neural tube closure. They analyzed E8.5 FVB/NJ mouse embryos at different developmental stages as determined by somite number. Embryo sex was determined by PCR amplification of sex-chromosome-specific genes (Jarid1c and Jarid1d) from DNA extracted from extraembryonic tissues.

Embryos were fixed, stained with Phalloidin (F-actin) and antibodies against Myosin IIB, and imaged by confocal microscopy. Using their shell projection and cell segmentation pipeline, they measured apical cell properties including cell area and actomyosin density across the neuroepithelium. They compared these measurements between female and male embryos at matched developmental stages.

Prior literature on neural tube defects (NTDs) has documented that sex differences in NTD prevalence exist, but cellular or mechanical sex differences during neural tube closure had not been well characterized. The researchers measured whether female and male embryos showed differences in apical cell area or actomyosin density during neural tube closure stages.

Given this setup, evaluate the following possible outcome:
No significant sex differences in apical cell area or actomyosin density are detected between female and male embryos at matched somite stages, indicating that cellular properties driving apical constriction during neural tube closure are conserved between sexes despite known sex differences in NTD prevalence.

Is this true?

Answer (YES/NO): NO